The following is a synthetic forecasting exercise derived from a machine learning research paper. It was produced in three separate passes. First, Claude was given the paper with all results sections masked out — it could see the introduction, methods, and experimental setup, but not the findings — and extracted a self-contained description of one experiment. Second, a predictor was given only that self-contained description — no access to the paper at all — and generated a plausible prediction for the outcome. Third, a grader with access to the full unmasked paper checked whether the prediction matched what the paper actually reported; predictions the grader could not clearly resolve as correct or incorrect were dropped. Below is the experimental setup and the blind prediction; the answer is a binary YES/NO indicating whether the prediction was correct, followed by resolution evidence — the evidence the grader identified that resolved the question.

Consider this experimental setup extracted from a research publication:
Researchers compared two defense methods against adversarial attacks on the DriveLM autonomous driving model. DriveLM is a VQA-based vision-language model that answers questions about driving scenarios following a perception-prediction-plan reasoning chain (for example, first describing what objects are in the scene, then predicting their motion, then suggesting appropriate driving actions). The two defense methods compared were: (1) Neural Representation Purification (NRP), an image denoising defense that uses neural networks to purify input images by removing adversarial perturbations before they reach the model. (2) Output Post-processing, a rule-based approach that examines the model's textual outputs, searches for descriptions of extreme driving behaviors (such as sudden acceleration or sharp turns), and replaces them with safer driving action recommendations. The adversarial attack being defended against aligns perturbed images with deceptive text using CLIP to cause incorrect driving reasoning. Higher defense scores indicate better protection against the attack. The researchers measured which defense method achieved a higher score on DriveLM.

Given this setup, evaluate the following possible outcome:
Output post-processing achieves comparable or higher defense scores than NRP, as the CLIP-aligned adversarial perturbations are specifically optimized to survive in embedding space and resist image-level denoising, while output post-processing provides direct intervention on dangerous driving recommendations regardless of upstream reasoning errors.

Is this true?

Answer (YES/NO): YES